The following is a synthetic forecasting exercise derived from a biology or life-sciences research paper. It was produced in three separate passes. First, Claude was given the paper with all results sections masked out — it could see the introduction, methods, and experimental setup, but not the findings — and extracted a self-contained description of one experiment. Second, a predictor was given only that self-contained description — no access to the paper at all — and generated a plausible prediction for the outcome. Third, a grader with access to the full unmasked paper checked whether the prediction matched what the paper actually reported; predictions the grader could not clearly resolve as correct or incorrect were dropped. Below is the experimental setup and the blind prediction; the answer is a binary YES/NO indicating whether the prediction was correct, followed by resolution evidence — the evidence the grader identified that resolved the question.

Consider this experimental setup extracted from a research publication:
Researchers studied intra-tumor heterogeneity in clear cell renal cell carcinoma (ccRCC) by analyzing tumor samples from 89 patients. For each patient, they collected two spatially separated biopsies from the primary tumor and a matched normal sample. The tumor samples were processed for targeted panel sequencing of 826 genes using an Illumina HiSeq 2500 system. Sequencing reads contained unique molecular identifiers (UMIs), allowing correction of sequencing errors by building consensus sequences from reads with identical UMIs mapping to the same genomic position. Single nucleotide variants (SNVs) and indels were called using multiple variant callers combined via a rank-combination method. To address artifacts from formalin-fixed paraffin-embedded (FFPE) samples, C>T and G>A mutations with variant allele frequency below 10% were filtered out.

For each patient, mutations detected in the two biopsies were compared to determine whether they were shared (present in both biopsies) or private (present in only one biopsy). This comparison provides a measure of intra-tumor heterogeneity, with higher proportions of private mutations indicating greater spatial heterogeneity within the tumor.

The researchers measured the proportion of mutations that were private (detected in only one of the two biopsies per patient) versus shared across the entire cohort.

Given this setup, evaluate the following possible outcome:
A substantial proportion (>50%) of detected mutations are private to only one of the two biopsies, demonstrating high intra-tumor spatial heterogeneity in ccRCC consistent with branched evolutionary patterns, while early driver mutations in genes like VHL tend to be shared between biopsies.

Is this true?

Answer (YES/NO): YES